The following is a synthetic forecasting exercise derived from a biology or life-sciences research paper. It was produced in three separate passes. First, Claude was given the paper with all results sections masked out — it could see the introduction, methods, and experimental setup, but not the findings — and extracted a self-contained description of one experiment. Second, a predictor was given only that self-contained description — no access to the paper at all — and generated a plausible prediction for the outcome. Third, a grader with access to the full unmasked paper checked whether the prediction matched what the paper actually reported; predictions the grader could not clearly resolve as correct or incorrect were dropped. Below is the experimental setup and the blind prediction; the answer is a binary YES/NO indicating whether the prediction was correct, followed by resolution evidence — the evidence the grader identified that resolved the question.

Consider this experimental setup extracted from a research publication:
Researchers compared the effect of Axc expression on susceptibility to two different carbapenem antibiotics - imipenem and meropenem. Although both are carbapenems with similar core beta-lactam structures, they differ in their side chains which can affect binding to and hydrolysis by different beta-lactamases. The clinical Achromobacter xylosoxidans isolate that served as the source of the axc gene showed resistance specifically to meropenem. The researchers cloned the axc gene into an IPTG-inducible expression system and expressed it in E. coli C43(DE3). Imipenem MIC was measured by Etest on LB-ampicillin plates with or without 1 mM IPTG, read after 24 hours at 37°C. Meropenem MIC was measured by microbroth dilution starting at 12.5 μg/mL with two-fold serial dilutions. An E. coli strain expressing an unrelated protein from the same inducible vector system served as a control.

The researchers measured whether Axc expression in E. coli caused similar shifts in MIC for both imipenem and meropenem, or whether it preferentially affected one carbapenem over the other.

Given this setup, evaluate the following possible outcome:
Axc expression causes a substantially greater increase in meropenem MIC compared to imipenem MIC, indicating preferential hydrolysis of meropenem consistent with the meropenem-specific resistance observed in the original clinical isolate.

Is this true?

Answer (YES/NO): NO